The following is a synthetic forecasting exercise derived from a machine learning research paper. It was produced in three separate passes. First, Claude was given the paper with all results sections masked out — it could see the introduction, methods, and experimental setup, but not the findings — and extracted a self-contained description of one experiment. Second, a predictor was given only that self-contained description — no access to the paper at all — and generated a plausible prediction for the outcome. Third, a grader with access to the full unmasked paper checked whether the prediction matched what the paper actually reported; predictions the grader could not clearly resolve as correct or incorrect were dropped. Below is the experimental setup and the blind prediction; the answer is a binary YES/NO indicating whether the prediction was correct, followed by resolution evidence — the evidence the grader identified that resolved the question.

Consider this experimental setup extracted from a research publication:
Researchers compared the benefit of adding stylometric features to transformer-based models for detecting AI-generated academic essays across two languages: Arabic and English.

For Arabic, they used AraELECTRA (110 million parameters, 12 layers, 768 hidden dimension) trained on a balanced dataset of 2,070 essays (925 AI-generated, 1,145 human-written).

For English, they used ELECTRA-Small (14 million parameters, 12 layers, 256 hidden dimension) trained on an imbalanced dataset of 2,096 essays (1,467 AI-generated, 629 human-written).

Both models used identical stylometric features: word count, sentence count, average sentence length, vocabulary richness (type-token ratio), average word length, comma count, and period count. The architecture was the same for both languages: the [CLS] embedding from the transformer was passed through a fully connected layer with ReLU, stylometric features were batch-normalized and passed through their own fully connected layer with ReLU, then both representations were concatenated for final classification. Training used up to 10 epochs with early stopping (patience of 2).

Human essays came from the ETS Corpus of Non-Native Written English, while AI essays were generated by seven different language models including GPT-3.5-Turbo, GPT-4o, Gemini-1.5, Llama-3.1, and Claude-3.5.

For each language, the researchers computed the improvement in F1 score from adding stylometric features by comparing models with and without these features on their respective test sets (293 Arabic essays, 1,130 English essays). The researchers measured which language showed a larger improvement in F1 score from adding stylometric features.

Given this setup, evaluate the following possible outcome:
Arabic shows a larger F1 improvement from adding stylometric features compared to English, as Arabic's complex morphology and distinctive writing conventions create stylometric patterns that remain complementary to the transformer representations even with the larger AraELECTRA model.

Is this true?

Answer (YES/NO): NO